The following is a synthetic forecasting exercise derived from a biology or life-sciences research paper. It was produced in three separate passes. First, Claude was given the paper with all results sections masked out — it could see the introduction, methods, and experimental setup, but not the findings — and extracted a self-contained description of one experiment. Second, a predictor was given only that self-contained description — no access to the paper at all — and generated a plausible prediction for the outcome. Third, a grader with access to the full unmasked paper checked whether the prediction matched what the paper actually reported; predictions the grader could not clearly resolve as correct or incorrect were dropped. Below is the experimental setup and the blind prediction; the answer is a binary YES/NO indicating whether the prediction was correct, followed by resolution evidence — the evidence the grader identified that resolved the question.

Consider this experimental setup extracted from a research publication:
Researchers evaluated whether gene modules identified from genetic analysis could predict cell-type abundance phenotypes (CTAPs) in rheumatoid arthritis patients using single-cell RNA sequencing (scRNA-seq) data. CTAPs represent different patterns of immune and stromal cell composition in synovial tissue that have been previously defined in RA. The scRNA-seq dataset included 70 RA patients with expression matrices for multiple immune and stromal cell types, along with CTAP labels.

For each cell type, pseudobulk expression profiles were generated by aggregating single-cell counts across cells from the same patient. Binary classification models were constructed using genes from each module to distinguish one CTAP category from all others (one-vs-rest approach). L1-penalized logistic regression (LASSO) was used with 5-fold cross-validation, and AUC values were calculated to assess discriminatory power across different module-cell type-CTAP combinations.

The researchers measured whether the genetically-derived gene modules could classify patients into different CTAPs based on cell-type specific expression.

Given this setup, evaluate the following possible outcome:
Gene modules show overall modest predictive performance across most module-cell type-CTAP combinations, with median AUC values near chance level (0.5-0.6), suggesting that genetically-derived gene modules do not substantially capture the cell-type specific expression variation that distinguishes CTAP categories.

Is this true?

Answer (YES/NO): NO